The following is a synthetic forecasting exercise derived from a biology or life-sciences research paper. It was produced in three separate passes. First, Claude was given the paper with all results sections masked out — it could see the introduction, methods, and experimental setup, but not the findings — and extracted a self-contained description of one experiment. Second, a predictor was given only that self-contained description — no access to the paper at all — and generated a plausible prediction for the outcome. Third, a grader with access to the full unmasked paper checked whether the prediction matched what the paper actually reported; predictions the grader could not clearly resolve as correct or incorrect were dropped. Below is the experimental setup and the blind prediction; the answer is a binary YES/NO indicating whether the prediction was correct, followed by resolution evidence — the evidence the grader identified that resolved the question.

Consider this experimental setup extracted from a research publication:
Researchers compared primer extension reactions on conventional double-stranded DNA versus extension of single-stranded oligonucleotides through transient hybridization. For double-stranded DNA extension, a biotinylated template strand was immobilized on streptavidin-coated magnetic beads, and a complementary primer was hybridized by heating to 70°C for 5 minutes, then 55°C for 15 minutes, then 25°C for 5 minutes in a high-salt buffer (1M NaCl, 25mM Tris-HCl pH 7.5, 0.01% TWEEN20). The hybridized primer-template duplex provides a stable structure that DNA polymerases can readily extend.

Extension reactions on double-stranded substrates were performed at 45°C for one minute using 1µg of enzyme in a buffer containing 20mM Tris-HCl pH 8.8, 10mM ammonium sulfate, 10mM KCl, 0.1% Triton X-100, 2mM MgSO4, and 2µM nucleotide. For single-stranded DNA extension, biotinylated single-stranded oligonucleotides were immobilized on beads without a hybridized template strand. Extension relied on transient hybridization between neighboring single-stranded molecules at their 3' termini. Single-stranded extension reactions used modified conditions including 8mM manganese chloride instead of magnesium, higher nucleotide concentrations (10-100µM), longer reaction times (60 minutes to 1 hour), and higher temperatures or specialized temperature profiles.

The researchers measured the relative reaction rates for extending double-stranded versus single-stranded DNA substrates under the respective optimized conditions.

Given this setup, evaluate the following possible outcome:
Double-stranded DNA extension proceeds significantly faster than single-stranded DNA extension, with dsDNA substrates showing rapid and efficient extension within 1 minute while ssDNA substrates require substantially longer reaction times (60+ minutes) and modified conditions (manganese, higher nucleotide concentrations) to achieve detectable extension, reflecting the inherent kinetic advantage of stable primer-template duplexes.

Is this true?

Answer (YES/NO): NO